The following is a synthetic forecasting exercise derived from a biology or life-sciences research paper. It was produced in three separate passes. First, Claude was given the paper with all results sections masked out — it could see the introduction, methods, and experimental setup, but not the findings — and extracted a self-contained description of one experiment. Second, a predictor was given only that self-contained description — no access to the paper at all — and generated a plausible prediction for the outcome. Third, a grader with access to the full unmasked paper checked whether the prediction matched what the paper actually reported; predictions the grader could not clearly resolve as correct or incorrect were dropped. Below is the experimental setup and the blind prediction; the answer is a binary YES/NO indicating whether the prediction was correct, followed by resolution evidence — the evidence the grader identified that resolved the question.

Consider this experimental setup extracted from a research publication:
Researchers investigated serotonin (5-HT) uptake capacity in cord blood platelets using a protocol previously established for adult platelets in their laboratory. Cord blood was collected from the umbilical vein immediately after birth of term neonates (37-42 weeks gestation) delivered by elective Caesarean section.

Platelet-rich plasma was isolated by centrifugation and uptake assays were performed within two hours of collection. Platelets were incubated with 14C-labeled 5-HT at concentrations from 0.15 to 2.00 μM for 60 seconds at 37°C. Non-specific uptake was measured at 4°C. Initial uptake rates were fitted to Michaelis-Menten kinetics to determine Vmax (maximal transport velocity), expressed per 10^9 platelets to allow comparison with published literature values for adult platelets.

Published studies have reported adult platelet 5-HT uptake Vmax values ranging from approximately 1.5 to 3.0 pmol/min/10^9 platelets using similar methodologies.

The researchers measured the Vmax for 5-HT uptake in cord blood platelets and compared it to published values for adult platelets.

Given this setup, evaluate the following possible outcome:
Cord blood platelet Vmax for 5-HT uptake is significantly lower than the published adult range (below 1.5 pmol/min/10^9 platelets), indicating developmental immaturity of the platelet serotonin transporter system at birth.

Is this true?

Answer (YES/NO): NO